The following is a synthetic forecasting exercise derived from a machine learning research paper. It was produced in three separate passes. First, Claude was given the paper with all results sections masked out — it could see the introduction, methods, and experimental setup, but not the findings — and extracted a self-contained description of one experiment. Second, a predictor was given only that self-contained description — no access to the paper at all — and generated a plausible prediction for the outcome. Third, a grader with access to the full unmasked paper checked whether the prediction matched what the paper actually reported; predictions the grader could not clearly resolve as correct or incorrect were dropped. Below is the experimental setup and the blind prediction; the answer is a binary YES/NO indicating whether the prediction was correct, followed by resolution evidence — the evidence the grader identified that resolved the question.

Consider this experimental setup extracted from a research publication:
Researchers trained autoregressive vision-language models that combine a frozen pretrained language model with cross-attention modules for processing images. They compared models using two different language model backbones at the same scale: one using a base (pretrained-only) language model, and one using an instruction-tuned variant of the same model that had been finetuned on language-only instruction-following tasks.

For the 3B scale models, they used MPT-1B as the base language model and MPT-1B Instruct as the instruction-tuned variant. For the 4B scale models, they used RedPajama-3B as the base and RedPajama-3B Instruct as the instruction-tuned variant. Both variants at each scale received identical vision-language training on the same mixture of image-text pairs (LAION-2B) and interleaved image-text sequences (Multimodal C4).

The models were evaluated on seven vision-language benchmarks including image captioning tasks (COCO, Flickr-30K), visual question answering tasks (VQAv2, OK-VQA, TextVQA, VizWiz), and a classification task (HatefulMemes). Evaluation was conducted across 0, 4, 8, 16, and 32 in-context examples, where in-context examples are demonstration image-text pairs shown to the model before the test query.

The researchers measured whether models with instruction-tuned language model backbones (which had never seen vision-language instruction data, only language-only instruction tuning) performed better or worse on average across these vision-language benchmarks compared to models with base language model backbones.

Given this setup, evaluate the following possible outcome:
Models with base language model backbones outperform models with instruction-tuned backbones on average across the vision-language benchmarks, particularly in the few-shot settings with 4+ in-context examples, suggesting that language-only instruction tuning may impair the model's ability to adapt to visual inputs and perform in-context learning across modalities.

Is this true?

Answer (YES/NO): NO